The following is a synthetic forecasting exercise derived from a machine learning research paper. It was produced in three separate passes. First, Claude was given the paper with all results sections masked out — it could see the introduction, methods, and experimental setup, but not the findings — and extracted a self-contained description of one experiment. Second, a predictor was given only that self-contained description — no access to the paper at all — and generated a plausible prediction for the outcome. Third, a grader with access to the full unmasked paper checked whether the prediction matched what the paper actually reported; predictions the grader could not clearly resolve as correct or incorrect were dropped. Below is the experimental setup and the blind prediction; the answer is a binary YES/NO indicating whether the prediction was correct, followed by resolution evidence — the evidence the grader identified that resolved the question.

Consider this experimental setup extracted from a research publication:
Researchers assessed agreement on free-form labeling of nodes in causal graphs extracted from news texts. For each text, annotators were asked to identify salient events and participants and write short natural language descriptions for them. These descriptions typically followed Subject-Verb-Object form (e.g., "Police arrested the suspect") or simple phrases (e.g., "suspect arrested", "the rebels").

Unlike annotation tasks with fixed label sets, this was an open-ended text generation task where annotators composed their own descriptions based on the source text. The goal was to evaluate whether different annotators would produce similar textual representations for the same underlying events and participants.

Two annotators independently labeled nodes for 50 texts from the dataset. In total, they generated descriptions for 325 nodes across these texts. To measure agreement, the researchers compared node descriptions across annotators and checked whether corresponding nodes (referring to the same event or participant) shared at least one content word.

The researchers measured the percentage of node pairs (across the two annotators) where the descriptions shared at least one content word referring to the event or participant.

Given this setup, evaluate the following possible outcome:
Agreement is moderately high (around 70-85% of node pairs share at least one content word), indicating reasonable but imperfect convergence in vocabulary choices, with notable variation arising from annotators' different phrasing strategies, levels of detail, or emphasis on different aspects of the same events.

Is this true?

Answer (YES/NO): NO